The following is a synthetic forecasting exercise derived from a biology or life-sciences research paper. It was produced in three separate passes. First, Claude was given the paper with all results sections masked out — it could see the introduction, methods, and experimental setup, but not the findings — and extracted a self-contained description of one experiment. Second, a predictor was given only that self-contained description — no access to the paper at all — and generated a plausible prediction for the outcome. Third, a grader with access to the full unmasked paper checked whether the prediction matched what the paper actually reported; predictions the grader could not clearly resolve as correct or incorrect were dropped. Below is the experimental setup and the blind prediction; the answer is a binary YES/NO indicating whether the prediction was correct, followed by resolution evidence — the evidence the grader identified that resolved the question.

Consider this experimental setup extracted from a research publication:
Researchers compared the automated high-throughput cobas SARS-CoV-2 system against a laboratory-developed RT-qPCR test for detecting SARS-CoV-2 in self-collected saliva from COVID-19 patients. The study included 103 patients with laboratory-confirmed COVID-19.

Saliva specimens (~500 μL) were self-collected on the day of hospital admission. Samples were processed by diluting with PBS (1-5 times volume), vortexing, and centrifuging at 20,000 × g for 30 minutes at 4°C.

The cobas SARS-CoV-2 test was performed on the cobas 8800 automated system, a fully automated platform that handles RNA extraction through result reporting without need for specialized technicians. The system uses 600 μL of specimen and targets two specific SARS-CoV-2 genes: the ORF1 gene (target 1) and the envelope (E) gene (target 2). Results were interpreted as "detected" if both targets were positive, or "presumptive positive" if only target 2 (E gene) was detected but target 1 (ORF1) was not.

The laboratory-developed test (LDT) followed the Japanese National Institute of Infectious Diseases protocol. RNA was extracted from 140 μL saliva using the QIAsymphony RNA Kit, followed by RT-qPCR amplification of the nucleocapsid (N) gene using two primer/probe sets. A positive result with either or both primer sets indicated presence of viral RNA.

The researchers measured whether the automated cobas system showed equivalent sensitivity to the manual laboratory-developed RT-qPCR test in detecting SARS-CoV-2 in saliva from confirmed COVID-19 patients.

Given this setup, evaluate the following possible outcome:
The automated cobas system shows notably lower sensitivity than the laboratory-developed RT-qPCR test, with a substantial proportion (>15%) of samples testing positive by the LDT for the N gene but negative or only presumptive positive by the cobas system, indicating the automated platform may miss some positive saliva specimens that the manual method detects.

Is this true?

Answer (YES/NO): NO